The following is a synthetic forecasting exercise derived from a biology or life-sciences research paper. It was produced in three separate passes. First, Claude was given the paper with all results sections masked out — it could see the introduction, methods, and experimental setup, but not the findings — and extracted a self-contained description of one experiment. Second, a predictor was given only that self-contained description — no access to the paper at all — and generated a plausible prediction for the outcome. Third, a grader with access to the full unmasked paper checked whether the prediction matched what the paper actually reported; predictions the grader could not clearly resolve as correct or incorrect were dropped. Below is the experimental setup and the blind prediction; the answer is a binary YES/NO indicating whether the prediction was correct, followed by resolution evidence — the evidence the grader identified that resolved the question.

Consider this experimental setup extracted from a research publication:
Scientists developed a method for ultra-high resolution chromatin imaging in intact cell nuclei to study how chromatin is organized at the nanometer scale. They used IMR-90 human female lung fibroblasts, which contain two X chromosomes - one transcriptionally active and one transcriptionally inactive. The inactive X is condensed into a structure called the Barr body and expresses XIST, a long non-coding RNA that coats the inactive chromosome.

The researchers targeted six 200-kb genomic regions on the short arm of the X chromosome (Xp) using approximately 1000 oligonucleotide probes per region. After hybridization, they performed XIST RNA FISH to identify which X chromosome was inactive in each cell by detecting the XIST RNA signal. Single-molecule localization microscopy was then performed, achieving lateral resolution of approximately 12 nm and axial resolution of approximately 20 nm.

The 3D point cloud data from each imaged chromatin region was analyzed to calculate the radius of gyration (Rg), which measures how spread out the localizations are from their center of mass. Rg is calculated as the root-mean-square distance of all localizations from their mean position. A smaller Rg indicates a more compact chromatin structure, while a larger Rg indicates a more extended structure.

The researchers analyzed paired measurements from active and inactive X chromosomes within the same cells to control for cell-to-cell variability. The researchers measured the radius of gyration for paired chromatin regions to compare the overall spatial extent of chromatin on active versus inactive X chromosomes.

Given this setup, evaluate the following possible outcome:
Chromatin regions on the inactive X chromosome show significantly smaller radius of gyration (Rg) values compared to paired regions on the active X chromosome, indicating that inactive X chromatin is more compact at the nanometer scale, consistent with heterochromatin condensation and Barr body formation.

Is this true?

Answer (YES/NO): NO